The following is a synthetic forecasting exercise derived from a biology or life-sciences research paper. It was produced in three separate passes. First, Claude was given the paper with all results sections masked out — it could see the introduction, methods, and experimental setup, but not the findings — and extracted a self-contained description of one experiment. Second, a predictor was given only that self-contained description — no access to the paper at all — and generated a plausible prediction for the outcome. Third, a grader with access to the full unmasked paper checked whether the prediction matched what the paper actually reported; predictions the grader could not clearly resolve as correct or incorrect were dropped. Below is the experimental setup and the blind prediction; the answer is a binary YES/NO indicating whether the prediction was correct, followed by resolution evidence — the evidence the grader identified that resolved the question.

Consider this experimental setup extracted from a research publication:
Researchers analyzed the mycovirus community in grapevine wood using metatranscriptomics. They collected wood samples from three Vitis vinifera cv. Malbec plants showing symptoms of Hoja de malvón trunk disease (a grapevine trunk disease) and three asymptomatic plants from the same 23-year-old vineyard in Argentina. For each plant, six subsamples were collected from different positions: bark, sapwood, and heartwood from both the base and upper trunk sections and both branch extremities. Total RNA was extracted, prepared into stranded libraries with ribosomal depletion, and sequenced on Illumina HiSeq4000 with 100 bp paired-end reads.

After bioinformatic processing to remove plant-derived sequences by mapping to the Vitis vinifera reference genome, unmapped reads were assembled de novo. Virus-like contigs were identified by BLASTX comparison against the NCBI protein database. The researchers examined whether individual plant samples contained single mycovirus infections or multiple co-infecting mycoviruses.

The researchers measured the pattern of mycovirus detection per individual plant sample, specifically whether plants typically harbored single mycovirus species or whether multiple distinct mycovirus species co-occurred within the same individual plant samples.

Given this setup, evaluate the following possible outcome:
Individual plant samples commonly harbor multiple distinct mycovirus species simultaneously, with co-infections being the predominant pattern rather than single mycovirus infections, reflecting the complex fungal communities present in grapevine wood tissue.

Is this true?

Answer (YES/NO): YES